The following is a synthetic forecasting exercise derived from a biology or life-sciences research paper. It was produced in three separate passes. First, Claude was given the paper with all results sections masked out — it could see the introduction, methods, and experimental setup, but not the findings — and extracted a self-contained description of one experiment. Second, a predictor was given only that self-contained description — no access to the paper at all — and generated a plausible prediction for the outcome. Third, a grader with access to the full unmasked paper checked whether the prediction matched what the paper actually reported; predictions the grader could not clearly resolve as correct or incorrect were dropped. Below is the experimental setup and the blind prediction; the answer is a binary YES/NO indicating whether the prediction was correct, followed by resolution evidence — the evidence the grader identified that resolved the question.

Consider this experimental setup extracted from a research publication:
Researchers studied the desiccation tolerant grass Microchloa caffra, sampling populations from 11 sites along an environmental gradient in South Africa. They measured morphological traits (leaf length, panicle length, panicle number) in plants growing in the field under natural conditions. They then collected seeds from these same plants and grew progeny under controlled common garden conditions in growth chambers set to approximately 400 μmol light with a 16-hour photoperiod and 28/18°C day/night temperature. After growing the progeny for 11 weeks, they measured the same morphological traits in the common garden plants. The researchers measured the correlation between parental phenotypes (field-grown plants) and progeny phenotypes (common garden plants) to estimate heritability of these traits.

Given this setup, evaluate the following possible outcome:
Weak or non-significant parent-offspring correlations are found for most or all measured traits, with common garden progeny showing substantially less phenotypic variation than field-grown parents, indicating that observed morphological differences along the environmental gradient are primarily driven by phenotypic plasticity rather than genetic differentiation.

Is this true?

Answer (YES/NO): NO